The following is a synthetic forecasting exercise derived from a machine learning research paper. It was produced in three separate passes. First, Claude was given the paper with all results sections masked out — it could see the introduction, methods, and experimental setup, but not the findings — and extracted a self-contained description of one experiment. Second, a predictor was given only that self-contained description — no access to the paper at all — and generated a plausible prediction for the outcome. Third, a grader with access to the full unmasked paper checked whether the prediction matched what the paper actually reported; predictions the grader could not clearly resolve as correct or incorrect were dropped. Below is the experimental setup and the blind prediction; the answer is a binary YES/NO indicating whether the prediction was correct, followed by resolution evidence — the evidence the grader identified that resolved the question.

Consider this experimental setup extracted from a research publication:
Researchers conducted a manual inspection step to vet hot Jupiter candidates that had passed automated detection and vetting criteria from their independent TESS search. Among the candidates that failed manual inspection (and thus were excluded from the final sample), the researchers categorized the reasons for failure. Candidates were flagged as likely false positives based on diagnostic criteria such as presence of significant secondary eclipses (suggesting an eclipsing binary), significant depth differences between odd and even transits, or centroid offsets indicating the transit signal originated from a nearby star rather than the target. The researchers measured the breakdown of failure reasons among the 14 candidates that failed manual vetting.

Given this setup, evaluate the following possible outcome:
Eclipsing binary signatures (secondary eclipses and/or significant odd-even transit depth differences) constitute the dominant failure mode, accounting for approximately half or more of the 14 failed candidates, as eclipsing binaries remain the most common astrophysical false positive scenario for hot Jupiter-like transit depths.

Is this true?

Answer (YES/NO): NO